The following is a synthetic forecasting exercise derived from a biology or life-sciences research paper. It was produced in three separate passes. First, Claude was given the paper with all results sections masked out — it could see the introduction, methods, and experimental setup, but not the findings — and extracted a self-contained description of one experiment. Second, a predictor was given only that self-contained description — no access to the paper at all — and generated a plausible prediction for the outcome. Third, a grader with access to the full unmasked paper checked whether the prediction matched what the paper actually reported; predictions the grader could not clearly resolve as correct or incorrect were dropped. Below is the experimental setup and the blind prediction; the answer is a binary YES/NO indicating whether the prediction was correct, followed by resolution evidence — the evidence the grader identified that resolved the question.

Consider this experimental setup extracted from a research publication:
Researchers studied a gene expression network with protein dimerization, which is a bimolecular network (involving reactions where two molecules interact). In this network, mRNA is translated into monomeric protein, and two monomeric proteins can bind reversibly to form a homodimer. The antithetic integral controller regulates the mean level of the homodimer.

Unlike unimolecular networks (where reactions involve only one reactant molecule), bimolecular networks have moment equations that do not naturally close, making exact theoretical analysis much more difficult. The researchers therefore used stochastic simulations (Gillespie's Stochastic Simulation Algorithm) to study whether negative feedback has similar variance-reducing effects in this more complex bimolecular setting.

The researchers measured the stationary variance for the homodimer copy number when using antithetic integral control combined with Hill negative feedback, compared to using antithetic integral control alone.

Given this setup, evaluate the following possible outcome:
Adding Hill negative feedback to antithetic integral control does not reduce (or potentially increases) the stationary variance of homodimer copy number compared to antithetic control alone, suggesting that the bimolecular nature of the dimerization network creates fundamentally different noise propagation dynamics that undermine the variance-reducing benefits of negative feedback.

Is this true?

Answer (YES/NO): NO